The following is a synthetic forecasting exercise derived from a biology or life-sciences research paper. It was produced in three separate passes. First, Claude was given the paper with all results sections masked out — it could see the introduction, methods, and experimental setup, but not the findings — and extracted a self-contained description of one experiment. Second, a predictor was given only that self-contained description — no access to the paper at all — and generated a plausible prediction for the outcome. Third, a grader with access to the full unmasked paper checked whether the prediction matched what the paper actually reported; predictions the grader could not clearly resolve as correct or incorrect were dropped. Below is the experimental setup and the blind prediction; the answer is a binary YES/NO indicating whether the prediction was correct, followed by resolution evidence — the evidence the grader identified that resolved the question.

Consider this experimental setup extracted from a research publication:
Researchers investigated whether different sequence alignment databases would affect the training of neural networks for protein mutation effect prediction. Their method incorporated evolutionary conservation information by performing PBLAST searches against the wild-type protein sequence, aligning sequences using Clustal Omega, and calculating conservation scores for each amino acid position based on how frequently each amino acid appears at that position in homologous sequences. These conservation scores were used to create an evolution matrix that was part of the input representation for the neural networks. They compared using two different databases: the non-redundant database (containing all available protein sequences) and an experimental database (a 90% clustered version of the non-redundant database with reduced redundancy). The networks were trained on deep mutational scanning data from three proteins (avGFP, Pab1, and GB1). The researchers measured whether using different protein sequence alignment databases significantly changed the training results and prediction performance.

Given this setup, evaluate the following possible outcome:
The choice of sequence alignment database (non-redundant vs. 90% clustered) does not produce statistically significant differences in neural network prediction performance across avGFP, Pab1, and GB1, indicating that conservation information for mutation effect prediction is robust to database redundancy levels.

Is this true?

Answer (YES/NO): YES